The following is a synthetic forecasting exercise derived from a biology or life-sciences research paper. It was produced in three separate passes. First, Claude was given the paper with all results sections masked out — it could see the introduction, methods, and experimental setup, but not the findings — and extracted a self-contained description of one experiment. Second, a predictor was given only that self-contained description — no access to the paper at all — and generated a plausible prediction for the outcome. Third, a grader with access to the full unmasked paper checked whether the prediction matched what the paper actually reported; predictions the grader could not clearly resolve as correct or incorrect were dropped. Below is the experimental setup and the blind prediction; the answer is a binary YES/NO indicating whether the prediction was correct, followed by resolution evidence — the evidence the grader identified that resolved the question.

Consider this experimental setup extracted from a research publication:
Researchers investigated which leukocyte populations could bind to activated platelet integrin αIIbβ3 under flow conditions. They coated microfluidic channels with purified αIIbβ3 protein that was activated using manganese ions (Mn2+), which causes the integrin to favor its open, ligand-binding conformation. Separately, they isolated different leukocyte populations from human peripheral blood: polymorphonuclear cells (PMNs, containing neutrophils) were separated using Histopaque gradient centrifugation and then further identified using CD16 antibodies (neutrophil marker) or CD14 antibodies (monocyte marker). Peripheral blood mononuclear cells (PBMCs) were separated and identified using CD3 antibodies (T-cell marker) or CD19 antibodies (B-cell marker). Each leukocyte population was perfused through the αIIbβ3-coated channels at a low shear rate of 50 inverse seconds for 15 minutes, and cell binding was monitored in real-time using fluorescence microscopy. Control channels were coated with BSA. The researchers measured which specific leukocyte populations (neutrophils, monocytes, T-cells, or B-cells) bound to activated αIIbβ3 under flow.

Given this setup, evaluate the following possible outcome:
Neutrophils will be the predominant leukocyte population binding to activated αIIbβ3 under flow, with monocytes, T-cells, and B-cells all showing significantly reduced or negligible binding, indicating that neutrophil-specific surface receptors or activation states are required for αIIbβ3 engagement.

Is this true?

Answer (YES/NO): NO